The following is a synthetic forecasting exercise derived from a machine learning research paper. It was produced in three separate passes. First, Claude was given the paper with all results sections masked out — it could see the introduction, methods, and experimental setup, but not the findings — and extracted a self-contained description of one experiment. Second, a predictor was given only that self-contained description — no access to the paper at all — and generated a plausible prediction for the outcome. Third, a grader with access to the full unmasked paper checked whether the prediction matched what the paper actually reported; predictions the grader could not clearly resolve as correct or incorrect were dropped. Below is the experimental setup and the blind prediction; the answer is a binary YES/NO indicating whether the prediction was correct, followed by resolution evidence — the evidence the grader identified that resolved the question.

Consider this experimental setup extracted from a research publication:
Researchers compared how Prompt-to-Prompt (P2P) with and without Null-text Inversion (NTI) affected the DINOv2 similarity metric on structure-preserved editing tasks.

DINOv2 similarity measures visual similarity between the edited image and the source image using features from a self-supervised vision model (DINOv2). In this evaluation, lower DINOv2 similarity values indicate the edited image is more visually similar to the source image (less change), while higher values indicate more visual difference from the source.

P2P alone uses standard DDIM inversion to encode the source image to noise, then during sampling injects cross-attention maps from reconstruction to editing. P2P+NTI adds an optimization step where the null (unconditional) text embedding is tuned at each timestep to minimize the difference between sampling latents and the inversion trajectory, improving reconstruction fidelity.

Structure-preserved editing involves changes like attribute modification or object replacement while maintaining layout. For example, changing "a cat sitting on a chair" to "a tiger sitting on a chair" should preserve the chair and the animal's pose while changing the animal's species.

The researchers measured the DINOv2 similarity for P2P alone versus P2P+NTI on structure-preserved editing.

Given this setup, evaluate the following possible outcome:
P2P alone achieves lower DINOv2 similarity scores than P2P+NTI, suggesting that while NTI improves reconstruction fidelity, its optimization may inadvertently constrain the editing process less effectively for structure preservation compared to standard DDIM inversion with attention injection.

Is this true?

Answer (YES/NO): NO